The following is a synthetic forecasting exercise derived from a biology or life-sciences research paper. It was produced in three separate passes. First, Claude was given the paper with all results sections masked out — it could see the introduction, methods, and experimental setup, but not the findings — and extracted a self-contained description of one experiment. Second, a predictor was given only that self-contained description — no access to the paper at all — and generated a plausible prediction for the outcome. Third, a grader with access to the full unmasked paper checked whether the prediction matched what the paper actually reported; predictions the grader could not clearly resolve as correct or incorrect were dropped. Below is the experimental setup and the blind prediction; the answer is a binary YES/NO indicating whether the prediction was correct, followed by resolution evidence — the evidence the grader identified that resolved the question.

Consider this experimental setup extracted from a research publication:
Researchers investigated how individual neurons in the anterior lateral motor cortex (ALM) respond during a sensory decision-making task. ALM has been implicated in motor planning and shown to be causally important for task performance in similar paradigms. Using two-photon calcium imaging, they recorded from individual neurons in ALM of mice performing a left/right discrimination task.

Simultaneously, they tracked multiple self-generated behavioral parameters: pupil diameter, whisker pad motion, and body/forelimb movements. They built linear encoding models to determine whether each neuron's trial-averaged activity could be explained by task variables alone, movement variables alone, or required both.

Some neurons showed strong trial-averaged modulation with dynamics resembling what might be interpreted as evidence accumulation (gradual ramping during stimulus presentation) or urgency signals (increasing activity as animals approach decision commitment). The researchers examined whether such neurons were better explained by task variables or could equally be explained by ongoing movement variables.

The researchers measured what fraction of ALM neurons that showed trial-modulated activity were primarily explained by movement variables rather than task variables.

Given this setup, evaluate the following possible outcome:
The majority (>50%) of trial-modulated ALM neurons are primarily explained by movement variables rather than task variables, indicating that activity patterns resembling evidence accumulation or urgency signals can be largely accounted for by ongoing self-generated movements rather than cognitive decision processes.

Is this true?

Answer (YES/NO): YES